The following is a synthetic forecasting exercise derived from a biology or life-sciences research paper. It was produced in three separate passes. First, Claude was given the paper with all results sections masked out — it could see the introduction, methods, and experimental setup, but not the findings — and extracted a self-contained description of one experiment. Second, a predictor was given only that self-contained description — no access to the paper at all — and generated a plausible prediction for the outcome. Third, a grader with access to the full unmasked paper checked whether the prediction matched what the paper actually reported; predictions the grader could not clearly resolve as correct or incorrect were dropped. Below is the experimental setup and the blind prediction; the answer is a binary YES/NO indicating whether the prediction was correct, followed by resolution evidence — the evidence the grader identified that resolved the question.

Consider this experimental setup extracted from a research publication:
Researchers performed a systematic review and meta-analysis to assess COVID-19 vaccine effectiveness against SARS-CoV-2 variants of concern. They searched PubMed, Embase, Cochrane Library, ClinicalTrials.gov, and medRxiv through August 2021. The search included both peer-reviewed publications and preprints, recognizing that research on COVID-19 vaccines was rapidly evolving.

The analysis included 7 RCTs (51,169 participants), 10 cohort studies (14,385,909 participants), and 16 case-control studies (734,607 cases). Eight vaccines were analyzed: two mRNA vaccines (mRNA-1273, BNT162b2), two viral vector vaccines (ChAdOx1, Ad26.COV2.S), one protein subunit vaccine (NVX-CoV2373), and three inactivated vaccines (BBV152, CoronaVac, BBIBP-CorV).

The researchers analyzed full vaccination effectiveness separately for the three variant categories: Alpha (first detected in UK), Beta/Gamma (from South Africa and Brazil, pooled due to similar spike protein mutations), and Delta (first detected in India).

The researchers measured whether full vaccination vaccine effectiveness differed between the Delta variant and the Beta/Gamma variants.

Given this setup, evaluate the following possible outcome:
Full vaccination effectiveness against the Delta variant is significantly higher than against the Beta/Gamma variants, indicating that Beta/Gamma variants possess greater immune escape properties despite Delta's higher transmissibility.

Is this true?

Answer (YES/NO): NO